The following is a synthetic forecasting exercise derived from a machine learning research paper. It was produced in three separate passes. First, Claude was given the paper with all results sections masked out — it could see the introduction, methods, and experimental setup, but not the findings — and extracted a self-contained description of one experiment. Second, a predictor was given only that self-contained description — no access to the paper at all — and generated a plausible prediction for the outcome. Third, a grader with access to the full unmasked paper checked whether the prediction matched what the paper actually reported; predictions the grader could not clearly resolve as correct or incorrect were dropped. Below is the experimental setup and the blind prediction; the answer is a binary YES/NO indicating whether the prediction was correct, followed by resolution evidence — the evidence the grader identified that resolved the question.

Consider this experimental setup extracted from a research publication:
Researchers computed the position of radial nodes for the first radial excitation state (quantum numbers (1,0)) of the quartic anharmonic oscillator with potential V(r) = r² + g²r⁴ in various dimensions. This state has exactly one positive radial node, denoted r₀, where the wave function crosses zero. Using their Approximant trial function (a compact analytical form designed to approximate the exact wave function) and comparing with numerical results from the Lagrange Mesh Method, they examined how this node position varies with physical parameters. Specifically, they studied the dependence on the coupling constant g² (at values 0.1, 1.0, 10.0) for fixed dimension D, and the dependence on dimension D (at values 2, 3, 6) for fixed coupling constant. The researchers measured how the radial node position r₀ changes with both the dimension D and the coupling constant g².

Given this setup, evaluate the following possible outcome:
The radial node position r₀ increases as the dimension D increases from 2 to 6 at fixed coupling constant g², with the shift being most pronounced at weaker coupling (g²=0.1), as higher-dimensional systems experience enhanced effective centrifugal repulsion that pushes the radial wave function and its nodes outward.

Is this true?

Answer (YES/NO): YES